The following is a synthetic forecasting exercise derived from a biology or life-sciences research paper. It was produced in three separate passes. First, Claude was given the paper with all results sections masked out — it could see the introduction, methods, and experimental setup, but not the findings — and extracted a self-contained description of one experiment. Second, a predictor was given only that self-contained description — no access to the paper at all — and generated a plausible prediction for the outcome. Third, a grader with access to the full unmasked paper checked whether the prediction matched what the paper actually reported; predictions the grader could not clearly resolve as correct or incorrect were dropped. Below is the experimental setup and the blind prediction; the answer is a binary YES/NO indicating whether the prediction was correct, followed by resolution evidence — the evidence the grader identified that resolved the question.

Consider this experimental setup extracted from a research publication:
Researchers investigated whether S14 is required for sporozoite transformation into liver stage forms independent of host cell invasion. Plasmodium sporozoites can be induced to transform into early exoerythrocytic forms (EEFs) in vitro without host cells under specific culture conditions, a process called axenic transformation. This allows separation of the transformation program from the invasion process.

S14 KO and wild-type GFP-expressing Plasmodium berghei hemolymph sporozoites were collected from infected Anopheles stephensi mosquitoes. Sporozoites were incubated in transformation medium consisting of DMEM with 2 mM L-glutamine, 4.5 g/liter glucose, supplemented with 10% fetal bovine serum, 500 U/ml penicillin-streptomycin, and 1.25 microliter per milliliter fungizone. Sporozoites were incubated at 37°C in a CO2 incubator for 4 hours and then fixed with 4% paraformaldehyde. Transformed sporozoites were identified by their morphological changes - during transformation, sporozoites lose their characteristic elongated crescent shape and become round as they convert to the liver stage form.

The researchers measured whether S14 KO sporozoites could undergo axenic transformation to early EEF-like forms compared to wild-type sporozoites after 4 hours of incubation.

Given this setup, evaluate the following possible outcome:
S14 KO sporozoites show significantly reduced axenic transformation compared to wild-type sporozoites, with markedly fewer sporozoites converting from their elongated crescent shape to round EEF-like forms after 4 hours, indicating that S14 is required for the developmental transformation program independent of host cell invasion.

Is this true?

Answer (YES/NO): NO